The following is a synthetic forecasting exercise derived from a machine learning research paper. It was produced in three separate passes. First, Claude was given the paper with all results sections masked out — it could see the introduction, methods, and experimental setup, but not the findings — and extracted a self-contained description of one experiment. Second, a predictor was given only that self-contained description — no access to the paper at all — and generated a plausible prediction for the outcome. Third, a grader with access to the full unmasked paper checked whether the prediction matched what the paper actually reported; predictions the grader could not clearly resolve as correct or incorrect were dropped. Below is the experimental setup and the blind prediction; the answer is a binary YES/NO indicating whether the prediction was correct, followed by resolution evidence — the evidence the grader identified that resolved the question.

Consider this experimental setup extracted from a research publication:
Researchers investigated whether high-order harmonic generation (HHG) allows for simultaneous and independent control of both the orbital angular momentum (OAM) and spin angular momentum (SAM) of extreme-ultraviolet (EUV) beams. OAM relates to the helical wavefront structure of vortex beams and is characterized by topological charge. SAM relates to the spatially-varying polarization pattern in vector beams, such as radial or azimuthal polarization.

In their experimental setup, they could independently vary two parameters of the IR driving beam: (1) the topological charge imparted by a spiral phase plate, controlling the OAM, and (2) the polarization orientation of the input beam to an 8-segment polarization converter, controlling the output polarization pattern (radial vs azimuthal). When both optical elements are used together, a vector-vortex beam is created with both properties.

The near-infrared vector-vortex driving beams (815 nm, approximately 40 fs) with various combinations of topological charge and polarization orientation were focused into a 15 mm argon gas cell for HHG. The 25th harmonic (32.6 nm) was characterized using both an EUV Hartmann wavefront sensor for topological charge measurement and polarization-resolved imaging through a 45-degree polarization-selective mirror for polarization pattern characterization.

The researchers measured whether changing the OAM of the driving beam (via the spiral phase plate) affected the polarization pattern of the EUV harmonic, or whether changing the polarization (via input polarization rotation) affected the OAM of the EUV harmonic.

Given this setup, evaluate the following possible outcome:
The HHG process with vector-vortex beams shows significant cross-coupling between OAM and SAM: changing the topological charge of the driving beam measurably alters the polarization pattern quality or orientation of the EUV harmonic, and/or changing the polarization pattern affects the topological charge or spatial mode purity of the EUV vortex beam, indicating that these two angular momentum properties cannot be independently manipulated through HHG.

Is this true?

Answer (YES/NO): NO